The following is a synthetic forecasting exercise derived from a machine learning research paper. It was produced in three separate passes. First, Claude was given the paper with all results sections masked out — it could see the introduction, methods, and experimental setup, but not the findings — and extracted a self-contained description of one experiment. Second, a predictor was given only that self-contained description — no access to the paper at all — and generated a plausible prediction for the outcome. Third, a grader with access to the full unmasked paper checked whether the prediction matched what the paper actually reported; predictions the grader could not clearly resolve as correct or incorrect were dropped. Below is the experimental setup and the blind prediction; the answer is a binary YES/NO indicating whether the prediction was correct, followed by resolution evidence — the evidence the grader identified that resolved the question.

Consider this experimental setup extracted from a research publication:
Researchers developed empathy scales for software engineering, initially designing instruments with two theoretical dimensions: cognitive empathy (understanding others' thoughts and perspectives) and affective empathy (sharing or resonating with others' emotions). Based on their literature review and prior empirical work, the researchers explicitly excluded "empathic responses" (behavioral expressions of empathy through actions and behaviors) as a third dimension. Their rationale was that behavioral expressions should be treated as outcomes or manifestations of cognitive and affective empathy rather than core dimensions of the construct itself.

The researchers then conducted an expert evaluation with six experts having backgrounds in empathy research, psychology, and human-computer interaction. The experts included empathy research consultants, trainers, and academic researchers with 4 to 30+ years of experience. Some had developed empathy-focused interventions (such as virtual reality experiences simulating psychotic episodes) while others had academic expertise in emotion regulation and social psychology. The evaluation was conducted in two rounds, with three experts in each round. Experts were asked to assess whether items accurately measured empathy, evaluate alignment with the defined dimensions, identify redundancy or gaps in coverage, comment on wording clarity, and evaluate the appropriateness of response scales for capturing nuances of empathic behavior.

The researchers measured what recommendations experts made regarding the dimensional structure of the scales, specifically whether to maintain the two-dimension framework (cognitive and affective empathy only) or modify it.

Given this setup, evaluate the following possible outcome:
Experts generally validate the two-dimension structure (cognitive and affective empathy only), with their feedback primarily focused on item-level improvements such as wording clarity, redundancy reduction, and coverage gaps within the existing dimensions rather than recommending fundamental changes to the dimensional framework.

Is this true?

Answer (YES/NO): NO